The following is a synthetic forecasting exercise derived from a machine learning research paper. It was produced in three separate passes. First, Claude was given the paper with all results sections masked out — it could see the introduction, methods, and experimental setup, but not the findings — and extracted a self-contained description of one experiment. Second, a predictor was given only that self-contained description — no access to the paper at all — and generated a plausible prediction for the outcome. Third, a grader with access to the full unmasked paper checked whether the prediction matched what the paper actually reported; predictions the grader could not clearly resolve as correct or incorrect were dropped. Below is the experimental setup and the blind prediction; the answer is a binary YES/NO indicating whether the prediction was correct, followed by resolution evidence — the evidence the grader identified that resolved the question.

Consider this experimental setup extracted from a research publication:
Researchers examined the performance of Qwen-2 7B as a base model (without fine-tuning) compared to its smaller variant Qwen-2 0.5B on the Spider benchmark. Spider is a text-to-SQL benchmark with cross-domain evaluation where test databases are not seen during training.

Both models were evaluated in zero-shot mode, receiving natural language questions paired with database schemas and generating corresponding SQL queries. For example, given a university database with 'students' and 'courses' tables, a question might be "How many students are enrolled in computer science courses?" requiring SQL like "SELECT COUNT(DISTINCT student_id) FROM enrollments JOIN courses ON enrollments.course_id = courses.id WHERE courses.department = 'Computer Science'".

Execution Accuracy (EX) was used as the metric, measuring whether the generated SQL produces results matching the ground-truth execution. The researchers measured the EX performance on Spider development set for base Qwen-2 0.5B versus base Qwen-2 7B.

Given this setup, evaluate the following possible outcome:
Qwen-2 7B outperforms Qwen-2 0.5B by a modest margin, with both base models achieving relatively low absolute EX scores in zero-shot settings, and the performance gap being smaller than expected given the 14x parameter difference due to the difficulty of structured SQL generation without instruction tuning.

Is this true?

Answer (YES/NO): YES